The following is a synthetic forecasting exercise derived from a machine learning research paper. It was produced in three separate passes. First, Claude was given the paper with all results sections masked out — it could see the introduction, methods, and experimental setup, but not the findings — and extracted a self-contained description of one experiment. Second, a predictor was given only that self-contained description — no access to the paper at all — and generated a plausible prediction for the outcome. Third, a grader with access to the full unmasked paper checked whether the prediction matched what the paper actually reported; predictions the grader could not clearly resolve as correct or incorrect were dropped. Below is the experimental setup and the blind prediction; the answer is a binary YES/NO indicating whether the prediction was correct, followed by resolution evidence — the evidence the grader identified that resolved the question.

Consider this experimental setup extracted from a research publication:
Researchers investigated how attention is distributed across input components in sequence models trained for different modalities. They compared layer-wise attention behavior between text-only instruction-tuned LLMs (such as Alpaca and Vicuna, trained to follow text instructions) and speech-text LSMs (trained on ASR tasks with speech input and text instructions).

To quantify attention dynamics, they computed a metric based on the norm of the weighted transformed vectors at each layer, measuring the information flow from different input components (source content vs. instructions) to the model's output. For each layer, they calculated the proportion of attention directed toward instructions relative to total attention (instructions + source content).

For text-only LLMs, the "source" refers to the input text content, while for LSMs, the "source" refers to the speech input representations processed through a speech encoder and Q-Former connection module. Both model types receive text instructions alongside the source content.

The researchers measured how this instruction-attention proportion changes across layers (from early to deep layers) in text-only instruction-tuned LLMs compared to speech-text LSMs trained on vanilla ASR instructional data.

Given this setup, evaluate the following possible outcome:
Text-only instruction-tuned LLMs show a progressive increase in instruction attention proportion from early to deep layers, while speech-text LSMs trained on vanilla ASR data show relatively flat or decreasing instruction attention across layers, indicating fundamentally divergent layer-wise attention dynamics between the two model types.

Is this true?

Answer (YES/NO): NO